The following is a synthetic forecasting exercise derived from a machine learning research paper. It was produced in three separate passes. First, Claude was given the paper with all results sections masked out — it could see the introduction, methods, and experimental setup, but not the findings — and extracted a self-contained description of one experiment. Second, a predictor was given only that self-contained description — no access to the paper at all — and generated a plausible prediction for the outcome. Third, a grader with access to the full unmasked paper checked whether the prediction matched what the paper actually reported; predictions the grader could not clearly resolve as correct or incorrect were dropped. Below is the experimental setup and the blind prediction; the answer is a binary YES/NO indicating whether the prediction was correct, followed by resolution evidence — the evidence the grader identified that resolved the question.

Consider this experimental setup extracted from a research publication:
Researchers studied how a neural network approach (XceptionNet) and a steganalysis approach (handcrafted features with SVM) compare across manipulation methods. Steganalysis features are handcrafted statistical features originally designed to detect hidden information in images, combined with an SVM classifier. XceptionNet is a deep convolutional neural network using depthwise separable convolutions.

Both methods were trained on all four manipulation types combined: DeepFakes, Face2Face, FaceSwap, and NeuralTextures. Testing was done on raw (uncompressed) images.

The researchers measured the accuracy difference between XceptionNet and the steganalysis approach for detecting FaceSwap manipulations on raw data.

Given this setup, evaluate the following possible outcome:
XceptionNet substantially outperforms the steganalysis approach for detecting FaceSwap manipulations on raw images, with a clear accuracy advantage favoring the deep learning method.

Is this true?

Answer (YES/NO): YES